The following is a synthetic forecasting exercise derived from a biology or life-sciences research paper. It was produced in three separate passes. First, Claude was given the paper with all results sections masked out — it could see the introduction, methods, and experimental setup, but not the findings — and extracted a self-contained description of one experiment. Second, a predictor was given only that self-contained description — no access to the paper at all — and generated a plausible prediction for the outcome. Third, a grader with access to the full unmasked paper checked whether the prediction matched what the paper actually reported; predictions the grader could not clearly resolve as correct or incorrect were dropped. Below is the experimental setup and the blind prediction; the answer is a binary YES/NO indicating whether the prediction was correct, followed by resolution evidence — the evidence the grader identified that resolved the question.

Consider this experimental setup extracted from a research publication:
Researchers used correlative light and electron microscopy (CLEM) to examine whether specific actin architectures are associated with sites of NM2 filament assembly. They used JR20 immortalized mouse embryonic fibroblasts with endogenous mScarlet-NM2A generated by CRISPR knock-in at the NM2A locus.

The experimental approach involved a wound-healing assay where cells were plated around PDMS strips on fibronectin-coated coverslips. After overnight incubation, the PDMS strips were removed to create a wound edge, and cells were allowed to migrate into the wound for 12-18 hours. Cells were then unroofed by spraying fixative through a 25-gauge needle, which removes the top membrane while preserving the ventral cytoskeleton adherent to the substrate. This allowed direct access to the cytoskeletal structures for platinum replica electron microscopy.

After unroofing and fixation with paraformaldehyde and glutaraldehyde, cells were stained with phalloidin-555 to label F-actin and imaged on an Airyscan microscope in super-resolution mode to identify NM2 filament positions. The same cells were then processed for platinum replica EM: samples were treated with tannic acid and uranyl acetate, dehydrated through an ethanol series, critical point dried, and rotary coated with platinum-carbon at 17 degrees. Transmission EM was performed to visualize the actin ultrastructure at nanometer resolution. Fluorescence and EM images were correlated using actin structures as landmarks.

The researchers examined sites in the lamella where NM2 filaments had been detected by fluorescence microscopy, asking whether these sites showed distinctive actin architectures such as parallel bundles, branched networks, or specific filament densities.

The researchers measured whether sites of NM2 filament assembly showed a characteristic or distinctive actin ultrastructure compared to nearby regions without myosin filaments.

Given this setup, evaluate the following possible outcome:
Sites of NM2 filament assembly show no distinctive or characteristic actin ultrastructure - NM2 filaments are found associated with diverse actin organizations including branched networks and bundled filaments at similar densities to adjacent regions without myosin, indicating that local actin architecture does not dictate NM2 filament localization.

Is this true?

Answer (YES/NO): YES